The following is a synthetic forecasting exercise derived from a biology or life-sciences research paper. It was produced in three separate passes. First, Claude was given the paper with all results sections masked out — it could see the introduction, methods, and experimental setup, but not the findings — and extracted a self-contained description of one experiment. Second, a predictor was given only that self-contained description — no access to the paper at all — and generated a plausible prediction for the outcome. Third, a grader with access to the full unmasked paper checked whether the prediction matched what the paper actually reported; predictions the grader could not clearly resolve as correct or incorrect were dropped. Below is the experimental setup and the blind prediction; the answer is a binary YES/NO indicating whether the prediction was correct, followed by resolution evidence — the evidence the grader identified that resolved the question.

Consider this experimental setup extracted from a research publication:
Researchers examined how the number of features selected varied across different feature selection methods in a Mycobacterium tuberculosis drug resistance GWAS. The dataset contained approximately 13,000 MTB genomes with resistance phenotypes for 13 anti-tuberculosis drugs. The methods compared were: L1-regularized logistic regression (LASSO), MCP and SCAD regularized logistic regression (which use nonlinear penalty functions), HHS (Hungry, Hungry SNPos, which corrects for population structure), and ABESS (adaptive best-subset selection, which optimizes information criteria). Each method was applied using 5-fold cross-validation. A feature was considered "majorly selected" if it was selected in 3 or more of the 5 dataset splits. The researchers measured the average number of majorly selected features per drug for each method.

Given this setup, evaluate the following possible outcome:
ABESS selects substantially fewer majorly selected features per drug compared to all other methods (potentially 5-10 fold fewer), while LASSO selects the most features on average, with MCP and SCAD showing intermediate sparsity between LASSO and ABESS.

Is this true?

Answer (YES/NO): NO